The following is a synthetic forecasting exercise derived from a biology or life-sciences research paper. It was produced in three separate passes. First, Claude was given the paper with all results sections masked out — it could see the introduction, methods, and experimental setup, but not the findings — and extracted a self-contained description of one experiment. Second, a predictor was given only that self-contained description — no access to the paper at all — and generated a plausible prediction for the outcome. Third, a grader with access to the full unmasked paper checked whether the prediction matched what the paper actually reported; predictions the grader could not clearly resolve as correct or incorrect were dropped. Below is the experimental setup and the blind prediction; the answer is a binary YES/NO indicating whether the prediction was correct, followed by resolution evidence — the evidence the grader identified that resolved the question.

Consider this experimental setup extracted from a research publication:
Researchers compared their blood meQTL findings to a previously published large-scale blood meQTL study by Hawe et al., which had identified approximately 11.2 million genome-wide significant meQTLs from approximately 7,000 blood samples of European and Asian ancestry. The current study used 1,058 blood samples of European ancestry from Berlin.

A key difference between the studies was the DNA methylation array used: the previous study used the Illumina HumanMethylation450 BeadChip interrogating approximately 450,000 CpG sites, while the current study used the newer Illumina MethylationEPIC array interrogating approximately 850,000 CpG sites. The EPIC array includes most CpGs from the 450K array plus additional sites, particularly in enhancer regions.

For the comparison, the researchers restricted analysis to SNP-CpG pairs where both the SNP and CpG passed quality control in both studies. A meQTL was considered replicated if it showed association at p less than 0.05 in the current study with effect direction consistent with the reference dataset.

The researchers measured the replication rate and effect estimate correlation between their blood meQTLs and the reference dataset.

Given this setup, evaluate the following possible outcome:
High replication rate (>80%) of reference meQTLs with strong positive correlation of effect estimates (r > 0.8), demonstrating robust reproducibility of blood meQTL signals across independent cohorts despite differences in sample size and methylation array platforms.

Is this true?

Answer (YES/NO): YES